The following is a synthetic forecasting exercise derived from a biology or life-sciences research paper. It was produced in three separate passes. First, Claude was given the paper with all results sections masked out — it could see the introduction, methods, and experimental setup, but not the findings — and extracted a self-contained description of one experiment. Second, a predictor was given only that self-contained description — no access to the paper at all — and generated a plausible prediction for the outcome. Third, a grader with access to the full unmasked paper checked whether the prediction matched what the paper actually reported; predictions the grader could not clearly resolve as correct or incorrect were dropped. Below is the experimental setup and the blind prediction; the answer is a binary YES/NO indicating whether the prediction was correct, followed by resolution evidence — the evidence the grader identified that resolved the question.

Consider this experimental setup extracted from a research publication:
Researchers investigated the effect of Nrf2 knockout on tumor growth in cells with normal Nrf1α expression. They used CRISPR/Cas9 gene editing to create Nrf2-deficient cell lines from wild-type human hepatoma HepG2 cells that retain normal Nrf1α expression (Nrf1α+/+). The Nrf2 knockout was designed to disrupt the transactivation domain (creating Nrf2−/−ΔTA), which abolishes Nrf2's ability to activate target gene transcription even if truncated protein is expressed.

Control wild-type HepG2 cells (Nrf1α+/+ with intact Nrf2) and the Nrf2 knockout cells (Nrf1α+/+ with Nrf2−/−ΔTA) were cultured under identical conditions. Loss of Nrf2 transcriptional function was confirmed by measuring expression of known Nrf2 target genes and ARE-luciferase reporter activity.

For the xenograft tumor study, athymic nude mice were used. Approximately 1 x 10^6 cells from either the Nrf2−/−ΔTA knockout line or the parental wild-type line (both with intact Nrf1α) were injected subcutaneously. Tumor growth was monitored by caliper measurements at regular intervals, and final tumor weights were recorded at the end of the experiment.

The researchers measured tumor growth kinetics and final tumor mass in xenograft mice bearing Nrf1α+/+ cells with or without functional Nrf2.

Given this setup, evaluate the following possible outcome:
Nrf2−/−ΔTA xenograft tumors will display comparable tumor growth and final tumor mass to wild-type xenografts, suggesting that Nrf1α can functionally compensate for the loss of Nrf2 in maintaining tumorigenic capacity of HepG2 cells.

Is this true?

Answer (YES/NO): NO